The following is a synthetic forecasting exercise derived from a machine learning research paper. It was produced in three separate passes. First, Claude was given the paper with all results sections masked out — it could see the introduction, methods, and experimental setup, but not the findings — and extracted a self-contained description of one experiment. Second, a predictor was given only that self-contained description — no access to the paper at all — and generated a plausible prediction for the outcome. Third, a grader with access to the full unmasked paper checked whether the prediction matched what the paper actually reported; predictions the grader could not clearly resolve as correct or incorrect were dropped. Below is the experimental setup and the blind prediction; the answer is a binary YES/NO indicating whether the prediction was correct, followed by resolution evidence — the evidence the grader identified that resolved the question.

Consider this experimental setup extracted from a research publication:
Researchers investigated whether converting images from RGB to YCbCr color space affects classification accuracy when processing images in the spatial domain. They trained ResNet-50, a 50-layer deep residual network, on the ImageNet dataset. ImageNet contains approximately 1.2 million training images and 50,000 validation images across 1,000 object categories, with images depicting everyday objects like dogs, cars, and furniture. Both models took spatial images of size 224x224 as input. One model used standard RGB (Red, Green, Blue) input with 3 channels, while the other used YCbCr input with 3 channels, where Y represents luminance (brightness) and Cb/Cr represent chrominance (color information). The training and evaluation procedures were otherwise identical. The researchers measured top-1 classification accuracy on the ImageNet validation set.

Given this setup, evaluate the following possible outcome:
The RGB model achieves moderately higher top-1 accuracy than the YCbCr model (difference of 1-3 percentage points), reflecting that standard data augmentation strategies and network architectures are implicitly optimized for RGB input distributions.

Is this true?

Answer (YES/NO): NO